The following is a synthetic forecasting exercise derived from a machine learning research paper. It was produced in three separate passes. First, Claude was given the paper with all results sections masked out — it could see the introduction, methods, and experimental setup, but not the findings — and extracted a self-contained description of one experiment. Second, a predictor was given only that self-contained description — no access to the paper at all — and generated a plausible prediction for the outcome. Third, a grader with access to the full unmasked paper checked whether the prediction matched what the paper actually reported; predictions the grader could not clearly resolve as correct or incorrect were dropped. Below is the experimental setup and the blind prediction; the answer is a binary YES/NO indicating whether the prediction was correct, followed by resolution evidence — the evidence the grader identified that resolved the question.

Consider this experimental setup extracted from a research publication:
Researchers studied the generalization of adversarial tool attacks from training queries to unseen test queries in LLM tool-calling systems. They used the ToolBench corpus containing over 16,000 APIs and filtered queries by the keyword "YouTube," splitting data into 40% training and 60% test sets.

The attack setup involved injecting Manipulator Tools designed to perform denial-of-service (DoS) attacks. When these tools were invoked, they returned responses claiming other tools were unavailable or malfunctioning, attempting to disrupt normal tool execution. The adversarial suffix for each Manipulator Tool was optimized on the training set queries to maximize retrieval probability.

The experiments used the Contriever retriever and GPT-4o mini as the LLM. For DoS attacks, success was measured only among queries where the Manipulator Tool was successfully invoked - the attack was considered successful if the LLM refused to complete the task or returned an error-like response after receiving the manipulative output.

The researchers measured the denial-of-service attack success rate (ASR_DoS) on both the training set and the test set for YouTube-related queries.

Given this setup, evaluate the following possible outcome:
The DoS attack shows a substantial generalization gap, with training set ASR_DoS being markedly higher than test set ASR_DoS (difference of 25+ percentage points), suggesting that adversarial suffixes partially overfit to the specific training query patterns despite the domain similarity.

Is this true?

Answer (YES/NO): NO